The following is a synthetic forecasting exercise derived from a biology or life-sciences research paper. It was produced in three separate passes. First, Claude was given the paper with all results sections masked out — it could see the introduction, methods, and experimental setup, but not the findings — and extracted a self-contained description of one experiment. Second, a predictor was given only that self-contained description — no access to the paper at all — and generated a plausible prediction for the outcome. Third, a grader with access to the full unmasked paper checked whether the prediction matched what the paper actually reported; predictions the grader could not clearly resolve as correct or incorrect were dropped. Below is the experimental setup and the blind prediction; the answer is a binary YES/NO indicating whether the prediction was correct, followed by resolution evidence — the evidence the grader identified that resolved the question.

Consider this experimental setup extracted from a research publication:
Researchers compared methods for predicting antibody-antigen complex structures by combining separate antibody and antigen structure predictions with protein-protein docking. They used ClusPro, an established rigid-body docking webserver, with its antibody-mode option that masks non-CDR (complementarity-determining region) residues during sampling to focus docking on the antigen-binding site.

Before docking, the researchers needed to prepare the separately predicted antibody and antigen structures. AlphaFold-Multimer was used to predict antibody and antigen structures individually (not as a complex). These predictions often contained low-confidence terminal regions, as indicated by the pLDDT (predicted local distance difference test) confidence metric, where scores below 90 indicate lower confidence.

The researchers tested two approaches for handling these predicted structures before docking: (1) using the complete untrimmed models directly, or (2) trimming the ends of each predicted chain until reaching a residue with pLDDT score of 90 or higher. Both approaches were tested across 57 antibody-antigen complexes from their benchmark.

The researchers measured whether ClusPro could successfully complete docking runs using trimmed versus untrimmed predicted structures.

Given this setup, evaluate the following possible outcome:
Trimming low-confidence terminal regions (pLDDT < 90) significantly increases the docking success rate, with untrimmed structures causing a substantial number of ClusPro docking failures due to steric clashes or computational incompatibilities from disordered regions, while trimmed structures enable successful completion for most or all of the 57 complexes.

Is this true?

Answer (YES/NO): YES